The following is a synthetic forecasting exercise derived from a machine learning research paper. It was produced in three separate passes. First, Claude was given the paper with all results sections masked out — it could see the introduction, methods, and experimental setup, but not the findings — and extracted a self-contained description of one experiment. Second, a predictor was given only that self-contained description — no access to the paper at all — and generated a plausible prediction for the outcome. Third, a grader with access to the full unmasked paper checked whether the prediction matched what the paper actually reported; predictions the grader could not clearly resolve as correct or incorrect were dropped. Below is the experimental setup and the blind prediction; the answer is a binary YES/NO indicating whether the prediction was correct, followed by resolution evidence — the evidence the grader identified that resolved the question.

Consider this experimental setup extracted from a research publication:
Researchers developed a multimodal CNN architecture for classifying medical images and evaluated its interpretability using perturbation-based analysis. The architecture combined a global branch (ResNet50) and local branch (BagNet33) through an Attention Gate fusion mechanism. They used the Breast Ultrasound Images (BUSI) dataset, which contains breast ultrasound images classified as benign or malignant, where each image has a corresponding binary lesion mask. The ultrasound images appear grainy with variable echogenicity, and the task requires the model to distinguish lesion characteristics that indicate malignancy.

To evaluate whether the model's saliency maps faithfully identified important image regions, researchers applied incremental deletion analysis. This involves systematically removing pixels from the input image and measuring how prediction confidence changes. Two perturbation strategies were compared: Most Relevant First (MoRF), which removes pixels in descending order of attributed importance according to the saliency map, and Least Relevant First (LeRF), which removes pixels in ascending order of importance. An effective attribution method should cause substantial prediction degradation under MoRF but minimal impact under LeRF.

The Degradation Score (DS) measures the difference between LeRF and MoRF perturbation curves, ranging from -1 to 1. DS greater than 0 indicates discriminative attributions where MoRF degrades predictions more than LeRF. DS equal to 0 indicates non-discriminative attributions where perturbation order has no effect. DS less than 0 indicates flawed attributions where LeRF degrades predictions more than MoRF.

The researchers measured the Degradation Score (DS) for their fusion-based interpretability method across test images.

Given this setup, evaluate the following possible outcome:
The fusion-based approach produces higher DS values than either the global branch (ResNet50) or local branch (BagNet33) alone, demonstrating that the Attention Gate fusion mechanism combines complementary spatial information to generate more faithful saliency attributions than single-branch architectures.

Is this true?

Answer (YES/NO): NO